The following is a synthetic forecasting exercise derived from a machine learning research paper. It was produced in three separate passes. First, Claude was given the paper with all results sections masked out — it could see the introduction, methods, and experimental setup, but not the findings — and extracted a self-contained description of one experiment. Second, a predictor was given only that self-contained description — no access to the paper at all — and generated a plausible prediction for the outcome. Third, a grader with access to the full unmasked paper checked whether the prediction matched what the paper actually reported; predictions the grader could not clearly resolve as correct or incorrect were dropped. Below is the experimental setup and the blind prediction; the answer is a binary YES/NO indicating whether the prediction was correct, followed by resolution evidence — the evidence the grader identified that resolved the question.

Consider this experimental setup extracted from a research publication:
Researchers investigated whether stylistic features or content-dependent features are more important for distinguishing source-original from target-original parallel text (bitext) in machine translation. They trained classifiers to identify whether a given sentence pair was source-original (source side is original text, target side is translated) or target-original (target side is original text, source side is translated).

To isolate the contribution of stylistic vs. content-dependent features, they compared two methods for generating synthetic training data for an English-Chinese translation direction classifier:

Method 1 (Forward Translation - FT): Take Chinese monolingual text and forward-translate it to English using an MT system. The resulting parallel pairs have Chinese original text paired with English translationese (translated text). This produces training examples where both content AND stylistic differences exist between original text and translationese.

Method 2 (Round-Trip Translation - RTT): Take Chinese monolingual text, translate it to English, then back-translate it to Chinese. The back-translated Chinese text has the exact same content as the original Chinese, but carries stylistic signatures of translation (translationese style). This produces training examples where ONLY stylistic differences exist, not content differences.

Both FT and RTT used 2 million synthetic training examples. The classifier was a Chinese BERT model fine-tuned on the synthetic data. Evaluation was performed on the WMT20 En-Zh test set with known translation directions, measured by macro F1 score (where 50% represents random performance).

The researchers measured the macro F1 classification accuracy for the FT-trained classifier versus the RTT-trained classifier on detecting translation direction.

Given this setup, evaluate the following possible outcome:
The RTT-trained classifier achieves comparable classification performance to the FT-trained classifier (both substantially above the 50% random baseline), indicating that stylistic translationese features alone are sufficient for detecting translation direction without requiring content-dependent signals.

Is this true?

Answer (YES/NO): NO